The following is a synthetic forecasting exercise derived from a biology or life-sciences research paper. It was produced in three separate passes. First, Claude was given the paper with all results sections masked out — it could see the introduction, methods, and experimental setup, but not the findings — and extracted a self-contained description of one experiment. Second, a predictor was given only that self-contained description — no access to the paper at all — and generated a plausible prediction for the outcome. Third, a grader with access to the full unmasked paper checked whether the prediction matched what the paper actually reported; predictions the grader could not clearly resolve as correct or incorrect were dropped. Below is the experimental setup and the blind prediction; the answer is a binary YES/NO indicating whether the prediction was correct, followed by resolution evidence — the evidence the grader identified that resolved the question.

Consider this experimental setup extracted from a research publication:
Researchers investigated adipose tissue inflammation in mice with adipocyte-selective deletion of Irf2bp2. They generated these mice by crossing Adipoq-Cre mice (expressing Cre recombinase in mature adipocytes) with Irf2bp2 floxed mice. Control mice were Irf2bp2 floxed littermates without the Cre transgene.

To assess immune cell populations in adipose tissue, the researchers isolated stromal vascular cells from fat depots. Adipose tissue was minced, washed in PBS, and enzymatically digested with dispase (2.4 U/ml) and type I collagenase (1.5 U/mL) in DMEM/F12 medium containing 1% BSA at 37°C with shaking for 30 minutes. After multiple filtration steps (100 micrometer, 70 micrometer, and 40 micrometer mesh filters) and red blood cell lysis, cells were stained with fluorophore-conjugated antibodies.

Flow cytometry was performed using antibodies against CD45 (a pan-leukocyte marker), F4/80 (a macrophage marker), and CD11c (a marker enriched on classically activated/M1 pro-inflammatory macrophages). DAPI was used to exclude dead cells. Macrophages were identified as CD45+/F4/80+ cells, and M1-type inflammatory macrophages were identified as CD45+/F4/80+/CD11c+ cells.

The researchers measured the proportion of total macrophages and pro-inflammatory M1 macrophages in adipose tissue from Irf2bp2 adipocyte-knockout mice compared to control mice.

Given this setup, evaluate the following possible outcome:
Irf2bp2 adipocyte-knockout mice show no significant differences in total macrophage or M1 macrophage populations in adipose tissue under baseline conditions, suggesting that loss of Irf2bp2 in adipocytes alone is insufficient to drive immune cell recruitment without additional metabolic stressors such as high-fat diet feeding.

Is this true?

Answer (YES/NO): NO